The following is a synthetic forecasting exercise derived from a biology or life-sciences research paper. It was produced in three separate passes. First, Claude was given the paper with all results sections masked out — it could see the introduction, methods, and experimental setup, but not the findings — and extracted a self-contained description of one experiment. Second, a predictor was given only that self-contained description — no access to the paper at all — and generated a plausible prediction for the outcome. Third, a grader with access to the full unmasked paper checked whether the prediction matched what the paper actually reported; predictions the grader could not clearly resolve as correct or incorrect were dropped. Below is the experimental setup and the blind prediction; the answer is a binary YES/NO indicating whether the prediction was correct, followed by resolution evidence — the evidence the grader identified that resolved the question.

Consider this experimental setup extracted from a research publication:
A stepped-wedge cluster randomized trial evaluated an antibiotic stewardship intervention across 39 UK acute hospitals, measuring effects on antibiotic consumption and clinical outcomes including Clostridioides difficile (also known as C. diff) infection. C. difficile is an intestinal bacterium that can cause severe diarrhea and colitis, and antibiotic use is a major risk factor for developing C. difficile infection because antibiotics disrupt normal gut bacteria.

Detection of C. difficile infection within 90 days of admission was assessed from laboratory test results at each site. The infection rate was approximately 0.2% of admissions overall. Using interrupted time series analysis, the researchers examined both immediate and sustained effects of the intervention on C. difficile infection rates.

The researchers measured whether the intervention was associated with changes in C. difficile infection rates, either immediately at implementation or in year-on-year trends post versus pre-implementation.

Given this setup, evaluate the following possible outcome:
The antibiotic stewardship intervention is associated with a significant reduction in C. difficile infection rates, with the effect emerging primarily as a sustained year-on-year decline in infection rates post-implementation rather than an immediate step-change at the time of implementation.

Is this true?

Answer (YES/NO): NO